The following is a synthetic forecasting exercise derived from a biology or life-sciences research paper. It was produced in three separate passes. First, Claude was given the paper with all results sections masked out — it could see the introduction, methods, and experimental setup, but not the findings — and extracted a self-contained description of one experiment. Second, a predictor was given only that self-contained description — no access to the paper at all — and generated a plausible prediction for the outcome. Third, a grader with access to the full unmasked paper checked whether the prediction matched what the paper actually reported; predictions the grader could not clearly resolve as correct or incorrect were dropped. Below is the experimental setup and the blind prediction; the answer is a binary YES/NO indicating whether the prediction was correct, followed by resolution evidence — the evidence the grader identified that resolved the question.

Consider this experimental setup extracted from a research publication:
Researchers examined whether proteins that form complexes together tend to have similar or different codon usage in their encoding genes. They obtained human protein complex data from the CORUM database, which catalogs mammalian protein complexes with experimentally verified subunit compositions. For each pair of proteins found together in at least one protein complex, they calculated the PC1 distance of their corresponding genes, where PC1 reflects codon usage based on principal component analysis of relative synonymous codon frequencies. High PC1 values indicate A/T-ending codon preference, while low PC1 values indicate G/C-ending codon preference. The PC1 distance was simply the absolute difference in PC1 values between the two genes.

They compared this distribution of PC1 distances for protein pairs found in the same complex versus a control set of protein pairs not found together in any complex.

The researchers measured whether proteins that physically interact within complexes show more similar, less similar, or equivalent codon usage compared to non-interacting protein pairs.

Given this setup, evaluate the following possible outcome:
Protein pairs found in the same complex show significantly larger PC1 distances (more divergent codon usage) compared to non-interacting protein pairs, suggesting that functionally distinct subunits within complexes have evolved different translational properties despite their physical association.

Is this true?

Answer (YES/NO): NO